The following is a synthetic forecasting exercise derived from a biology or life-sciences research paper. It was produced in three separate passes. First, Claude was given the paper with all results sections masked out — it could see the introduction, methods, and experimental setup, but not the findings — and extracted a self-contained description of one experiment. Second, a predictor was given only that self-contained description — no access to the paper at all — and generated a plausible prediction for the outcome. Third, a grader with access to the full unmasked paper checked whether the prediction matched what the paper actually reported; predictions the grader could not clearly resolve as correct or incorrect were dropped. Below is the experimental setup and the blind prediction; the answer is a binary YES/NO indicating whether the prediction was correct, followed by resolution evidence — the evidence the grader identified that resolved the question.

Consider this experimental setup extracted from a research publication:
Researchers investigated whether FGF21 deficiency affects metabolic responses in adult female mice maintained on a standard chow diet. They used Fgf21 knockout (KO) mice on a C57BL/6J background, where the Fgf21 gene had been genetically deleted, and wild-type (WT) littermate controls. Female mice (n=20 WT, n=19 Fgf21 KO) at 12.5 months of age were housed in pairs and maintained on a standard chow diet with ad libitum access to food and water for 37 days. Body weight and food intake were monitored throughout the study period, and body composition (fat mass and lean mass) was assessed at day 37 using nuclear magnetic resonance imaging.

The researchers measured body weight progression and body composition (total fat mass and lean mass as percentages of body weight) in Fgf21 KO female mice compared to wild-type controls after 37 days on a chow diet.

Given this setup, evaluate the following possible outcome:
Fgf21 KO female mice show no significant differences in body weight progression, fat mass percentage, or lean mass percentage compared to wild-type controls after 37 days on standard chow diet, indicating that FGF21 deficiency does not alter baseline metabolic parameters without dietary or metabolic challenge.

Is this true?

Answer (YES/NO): NO